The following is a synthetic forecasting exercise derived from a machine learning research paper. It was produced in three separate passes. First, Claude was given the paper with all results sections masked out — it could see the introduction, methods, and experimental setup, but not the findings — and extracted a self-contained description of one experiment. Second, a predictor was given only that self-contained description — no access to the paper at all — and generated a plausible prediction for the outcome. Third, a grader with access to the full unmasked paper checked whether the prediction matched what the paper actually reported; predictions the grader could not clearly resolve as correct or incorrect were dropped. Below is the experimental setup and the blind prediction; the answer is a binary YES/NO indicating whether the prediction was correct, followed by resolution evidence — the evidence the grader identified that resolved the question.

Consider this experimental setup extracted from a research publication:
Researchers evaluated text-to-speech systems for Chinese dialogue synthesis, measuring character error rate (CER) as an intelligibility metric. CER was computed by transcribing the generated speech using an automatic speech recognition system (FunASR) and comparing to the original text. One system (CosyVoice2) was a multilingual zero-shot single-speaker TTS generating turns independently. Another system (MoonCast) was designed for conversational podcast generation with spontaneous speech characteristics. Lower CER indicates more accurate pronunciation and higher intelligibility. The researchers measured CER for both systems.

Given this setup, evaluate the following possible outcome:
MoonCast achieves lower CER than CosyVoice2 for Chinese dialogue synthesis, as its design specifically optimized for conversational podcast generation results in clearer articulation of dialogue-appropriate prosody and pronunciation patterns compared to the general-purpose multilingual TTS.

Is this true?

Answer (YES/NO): NO